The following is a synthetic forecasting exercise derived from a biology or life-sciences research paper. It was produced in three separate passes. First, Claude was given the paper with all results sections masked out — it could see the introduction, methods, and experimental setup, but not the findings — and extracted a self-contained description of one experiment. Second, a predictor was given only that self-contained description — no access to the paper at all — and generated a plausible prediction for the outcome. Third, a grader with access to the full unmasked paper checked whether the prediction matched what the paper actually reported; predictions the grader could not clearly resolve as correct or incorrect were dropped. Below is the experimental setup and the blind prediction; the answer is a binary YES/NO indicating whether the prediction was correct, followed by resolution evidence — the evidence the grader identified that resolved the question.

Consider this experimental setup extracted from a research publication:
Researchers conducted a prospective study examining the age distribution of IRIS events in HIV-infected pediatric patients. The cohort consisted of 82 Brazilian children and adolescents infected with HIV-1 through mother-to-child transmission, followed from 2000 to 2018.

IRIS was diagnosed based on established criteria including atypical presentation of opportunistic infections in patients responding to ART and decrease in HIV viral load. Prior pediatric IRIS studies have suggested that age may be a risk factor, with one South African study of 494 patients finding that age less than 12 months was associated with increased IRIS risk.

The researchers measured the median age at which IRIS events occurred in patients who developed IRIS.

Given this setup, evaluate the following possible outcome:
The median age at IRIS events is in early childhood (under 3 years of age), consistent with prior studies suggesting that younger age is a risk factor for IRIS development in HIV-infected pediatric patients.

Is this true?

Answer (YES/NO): NO